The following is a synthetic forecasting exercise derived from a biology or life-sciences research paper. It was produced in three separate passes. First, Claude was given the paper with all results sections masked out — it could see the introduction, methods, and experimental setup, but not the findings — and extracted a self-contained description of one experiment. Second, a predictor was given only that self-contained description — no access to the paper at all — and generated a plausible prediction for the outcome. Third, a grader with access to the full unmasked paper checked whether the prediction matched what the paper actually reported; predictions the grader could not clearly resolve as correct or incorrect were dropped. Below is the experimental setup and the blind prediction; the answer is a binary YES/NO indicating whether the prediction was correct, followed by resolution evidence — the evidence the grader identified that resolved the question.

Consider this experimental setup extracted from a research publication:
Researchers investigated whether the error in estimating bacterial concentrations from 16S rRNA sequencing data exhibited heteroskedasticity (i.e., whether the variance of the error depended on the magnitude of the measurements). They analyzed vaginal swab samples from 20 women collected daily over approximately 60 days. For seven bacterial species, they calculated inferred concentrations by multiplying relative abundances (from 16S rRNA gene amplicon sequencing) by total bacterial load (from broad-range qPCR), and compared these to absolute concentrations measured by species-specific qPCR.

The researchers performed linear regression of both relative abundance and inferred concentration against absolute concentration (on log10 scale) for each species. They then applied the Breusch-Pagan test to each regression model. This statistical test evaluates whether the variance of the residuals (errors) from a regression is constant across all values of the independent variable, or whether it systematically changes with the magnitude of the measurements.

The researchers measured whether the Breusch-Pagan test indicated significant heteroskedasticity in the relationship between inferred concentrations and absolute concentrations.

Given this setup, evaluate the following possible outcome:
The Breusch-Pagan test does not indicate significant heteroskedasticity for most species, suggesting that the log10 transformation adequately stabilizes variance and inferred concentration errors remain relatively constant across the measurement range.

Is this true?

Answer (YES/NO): YES